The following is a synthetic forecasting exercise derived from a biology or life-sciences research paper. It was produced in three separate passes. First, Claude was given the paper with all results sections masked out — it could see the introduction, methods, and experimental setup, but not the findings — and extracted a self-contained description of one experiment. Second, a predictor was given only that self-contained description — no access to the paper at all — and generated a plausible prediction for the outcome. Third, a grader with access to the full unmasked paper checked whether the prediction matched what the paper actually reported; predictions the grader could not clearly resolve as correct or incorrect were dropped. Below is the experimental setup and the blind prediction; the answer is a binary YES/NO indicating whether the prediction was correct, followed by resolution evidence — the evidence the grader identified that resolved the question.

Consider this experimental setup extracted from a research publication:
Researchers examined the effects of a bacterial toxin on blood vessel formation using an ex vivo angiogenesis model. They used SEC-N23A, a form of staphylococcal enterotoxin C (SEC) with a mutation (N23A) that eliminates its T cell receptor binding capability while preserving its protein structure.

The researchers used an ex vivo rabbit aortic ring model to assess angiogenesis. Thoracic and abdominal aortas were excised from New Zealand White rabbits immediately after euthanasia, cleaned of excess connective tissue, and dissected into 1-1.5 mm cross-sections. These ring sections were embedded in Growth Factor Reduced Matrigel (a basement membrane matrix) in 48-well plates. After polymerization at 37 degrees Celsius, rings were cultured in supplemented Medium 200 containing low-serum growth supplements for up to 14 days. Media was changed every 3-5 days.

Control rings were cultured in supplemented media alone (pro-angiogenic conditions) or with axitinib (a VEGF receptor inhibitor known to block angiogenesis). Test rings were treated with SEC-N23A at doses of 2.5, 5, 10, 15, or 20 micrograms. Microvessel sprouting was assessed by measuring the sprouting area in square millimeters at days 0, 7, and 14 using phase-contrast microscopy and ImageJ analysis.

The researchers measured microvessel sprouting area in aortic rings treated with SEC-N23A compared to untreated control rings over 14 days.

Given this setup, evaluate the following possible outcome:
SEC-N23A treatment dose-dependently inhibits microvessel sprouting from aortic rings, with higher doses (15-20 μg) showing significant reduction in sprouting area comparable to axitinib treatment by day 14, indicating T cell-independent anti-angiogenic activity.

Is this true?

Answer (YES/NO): NO